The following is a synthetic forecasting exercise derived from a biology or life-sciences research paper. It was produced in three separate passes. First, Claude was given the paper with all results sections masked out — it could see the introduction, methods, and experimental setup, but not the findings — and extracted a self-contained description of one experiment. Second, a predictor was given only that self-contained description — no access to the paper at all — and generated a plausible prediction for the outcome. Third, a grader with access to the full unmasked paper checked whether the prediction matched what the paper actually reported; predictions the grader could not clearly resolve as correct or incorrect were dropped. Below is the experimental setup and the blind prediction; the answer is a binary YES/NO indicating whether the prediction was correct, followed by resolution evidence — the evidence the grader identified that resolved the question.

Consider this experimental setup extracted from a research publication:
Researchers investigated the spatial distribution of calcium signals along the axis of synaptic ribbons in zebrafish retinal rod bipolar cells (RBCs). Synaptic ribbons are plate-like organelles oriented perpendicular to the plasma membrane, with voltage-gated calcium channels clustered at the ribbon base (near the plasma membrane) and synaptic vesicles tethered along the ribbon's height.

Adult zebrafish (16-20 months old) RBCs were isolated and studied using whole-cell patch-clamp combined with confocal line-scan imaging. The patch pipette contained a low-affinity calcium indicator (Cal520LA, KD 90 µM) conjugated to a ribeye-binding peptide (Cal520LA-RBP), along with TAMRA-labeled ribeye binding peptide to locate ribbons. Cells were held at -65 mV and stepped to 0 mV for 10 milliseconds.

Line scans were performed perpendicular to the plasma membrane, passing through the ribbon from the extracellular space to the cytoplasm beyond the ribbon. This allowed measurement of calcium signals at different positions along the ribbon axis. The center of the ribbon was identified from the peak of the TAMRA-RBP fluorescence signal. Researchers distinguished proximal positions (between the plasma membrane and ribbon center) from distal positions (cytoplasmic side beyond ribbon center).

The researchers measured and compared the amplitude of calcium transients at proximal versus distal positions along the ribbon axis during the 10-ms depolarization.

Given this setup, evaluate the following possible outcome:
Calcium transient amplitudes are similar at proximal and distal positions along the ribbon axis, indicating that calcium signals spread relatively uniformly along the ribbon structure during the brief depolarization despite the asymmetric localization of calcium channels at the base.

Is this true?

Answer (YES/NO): NO